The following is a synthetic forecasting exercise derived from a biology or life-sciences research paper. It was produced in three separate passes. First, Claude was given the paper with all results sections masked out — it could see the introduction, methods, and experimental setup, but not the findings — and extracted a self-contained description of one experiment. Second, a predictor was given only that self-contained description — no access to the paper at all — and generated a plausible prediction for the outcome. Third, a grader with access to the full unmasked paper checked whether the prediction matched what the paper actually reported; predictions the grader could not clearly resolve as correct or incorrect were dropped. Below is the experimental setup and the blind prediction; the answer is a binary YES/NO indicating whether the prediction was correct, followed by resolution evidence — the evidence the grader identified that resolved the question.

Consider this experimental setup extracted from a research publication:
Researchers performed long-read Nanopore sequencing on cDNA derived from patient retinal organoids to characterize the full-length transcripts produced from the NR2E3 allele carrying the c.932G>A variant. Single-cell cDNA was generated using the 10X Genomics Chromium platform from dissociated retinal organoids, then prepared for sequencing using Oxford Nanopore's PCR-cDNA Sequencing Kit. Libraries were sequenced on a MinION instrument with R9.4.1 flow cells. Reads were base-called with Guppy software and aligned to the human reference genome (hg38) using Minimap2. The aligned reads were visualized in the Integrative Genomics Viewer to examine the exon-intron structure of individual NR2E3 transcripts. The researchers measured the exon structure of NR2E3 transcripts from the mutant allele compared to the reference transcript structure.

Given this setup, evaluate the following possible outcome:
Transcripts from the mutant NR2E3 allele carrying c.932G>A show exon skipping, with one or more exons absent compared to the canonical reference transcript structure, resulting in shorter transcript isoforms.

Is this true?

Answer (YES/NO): NO